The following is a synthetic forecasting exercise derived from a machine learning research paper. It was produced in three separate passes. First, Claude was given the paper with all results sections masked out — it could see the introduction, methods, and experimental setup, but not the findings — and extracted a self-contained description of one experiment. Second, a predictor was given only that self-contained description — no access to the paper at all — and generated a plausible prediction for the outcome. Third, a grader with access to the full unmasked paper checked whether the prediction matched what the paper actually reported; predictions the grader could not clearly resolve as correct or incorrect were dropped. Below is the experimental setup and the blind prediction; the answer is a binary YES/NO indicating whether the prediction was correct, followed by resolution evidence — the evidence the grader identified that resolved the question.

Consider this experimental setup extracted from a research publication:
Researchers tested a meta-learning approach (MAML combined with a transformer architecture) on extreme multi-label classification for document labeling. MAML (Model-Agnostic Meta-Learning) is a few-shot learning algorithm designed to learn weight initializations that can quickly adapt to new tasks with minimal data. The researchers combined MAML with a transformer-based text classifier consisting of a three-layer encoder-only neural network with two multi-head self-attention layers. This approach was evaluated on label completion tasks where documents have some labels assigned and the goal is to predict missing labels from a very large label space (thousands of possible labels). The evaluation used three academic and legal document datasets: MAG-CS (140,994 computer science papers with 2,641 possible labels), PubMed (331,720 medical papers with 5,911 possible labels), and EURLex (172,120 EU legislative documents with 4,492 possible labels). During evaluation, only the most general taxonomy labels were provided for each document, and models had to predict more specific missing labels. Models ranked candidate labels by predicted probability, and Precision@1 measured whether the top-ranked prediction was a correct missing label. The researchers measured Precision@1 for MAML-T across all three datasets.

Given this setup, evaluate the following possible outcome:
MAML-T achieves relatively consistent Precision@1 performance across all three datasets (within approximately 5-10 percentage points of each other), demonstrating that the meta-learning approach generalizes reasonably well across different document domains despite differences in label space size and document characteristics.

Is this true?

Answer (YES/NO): NO